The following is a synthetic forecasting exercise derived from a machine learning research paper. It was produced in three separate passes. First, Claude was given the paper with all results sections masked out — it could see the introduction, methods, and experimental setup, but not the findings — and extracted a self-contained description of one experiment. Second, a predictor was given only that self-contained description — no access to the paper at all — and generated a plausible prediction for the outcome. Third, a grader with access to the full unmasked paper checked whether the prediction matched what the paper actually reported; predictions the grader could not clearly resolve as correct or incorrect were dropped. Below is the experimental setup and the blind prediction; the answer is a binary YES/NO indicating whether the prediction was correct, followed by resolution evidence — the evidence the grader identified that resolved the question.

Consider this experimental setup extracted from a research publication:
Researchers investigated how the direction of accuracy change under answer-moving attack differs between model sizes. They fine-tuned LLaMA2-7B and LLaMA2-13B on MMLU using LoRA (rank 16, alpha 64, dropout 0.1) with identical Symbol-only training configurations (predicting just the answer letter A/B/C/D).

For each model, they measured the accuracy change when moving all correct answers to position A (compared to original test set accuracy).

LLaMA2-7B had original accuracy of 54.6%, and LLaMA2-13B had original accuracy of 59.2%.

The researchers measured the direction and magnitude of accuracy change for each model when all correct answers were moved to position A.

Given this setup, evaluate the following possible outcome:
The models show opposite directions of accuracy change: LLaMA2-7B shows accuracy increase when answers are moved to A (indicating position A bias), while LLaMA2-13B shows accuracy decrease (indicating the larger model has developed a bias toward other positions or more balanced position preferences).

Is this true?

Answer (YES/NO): YES